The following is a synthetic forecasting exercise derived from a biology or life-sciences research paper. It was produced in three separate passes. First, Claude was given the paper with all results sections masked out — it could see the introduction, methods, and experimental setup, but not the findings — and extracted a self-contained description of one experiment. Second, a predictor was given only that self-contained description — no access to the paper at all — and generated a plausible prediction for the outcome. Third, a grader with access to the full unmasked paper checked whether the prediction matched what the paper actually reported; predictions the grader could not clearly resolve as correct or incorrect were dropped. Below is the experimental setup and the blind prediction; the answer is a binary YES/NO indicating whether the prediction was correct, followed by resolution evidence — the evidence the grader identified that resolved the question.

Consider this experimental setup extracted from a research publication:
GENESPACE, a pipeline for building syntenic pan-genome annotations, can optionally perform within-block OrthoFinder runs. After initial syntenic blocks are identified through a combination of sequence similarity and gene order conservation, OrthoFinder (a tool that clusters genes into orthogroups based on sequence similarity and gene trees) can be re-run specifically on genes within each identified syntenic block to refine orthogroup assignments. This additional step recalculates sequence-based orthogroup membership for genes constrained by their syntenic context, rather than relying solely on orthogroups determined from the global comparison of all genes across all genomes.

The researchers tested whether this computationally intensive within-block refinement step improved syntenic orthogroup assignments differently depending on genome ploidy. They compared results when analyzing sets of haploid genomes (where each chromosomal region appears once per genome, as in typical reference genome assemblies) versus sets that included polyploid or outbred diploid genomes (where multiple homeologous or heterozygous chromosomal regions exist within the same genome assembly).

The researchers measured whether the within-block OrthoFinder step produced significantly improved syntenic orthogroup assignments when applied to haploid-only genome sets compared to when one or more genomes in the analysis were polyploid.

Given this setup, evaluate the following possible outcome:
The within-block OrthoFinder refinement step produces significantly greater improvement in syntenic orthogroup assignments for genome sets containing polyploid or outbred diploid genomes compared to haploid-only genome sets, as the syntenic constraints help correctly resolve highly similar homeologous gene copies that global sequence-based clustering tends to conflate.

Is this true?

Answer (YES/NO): YES